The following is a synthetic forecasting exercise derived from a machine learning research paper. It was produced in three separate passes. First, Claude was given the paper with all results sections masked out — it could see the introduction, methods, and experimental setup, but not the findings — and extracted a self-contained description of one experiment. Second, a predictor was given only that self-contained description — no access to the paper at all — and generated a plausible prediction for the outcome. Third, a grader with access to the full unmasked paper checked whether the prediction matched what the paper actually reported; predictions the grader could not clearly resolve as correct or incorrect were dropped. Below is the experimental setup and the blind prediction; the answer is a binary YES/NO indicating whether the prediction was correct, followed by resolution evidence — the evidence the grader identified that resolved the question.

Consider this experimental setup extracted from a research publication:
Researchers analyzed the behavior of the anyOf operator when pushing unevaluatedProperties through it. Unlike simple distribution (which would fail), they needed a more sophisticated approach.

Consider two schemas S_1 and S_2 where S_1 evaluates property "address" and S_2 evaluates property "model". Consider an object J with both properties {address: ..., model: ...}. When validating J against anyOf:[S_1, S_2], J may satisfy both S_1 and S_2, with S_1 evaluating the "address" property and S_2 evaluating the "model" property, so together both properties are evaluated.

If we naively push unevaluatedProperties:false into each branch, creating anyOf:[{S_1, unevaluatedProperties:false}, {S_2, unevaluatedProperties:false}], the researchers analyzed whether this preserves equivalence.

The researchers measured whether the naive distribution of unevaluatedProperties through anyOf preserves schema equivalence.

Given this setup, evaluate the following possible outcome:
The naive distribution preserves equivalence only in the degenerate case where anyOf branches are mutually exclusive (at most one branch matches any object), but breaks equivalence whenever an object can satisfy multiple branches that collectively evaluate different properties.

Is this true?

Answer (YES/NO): YES